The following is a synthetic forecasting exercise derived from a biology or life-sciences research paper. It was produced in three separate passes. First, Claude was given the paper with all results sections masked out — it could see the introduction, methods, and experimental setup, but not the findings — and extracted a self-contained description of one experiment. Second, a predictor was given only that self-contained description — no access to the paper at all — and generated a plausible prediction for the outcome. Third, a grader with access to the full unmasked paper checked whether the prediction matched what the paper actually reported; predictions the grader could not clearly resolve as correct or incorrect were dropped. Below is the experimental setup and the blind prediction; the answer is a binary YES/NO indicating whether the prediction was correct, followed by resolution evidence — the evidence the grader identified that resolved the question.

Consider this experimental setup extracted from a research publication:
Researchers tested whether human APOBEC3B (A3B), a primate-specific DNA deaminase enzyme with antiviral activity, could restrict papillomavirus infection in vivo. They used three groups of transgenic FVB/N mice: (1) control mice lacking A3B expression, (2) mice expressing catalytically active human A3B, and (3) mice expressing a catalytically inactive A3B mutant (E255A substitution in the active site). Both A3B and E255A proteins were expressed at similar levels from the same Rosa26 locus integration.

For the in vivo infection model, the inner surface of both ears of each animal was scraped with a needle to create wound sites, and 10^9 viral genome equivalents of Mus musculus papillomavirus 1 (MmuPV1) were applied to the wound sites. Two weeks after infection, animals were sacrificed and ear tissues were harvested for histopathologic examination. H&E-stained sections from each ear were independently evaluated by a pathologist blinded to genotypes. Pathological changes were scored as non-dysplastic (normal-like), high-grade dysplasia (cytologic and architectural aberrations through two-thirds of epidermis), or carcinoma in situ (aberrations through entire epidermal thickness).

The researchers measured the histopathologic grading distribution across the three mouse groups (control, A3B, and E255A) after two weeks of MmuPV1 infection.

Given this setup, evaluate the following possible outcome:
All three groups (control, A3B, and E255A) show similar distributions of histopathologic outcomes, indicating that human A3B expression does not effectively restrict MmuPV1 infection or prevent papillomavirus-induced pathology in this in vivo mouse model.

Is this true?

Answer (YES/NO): YES